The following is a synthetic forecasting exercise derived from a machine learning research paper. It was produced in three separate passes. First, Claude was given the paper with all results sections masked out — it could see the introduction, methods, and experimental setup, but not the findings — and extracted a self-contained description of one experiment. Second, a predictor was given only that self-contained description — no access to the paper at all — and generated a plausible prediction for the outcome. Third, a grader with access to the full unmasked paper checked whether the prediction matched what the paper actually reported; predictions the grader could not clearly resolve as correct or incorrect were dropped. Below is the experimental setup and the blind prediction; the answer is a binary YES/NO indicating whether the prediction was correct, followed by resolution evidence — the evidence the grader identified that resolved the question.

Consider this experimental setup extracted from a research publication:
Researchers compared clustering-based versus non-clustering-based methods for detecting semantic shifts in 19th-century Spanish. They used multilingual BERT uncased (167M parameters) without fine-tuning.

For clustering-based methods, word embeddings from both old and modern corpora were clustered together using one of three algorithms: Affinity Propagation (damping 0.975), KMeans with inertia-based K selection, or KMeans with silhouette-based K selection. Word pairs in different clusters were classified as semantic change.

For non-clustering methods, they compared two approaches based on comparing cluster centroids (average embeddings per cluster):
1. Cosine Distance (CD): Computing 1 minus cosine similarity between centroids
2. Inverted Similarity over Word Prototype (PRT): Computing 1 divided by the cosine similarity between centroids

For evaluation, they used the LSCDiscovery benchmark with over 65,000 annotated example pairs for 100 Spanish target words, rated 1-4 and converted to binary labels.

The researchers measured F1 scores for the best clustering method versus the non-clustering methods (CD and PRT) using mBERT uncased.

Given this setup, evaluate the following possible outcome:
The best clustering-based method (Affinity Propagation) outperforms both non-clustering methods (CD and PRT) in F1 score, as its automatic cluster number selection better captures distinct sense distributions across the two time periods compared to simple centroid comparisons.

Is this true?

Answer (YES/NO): NO